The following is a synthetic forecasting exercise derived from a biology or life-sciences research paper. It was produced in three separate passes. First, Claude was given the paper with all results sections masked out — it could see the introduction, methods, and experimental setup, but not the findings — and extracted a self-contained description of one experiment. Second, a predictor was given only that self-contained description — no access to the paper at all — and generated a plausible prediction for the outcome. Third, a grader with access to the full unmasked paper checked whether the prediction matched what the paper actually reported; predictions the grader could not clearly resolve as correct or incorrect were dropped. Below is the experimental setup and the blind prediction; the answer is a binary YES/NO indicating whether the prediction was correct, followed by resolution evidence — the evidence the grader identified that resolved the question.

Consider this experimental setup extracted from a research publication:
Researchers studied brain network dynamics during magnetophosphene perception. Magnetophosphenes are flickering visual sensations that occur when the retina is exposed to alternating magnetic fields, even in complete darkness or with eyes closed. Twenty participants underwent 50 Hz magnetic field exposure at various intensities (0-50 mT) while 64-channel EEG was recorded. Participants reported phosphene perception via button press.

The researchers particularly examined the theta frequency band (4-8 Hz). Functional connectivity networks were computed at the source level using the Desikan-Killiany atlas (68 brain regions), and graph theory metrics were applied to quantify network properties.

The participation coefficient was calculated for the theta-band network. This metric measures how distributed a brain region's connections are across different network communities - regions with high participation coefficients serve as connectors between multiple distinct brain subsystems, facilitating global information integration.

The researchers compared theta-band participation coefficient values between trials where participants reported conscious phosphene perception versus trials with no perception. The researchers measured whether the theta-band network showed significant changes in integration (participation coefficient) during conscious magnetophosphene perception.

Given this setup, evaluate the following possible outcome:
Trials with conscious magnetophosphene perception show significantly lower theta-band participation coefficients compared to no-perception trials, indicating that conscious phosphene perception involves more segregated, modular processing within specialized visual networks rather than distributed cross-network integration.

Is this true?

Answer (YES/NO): NO